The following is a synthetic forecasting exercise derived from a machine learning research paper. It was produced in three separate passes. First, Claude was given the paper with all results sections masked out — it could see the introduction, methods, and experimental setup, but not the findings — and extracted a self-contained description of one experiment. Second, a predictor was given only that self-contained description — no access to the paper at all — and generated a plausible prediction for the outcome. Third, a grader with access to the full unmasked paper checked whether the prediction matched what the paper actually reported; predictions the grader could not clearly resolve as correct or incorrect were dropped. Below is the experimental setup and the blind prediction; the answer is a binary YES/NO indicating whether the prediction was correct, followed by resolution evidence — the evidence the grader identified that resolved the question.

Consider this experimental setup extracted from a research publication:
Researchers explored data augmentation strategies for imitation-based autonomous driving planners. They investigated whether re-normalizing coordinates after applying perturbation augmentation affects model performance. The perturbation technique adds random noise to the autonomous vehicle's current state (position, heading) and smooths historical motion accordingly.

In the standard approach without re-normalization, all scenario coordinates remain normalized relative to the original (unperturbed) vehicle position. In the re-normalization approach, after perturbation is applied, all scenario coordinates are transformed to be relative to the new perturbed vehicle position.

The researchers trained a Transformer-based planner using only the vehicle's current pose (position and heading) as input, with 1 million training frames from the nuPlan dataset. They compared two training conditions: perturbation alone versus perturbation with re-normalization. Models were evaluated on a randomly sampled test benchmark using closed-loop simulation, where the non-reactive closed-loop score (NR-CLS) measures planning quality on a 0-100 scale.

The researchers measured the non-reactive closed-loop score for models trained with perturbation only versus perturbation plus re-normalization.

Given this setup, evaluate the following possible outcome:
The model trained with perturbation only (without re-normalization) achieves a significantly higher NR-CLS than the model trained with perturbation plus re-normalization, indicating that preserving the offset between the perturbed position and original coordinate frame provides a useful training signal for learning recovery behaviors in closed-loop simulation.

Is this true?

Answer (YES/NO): NO